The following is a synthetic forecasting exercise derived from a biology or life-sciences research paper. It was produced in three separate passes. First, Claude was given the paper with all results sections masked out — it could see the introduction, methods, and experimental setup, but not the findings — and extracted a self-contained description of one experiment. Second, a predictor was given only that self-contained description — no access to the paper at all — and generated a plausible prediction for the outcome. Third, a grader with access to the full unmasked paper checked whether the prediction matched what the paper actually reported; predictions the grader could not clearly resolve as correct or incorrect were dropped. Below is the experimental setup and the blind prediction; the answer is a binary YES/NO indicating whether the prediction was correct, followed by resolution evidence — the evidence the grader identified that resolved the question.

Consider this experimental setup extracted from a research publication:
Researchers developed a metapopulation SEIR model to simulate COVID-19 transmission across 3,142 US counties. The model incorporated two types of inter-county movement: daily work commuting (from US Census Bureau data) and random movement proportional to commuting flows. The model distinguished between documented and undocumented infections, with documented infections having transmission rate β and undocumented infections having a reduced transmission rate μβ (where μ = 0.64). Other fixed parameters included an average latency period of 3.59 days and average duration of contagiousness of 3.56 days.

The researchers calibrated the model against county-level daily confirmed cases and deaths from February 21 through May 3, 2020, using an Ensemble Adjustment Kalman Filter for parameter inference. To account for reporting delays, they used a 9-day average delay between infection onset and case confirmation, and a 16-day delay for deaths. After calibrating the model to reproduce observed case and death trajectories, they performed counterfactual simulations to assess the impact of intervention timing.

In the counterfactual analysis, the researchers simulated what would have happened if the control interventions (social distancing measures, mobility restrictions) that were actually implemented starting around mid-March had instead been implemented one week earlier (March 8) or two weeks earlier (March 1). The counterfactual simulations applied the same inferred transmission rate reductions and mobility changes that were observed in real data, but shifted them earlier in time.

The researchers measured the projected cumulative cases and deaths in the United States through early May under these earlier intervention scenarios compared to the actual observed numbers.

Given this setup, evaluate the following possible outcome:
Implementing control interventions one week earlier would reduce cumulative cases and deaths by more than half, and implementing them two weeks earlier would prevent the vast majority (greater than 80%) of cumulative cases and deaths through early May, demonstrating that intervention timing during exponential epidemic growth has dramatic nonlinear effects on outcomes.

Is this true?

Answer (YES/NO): YES